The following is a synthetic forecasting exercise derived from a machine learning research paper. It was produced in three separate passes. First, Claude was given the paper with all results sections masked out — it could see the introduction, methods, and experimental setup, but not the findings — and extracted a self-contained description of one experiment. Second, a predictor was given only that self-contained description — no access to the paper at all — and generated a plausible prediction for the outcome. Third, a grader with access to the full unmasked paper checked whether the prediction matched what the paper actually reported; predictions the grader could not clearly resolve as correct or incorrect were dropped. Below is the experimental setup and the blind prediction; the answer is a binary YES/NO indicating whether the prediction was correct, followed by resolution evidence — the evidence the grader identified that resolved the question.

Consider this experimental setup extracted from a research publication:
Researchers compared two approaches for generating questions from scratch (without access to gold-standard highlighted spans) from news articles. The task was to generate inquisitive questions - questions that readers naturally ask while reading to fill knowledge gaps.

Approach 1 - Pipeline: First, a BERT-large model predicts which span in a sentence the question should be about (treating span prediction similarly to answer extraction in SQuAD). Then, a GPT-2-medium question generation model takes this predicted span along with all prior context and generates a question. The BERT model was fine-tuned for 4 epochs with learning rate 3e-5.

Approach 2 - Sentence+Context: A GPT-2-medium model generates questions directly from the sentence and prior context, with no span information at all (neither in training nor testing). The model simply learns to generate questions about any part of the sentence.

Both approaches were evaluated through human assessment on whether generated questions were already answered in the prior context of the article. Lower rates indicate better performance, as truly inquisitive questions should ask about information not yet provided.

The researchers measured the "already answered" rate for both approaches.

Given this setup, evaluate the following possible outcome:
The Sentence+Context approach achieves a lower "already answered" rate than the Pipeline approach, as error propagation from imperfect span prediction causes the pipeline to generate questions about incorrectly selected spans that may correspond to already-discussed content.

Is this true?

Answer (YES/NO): YES